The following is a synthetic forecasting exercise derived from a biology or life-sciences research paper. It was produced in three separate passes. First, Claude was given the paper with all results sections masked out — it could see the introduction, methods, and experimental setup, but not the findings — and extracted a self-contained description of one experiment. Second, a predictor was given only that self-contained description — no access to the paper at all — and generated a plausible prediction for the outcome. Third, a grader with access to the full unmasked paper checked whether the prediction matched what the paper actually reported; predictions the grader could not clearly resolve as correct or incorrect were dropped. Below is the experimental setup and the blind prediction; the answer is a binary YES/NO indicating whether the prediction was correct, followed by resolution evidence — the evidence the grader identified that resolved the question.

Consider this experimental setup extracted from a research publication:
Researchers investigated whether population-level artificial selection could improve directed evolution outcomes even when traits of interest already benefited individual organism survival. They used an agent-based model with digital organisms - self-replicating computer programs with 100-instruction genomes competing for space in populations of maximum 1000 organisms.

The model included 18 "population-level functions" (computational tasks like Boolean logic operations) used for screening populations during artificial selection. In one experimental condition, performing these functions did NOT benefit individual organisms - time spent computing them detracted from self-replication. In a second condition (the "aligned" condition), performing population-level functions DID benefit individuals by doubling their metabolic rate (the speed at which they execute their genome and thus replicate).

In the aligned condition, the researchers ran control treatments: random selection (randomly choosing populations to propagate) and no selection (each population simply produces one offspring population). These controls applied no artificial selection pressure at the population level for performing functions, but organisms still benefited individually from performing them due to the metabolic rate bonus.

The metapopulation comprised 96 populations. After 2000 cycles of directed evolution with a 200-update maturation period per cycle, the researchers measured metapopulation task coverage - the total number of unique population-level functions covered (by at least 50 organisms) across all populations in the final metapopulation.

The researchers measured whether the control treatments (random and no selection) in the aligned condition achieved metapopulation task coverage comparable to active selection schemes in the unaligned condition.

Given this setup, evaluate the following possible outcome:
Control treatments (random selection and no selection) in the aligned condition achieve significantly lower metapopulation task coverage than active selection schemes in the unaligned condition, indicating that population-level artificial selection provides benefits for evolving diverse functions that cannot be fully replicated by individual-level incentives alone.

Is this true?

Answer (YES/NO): NO